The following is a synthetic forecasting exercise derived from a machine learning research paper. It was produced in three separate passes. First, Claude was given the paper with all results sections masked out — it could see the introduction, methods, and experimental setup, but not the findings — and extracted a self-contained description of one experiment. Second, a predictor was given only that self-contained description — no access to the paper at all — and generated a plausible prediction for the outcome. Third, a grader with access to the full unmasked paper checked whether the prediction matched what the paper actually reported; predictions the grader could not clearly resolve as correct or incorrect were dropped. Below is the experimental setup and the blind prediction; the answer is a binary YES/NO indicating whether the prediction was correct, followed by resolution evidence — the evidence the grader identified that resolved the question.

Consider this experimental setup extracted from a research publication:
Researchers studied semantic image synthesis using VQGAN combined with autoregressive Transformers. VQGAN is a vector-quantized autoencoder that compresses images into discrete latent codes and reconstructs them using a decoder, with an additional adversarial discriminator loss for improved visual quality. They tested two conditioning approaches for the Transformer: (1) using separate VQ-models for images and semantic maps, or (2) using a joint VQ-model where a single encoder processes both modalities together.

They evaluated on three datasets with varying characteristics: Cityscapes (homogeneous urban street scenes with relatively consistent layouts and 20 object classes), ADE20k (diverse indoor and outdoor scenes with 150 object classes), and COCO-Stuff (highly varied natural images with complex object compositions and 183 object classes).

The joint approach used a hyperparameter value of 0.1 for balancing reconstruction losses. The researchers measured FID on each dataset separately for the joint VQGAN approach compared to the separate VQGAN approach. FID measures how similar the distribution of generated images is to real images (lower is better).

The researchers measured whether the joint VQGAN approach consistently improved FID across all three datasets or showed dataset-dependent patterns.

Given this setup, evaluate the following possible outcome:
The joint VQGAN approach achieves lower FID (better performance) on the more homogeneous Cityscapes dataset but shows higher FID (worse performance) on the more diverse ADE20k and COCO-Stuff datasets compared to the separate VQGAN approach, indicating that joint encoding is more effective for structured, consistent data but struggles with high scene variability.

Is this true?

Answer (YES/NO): NO